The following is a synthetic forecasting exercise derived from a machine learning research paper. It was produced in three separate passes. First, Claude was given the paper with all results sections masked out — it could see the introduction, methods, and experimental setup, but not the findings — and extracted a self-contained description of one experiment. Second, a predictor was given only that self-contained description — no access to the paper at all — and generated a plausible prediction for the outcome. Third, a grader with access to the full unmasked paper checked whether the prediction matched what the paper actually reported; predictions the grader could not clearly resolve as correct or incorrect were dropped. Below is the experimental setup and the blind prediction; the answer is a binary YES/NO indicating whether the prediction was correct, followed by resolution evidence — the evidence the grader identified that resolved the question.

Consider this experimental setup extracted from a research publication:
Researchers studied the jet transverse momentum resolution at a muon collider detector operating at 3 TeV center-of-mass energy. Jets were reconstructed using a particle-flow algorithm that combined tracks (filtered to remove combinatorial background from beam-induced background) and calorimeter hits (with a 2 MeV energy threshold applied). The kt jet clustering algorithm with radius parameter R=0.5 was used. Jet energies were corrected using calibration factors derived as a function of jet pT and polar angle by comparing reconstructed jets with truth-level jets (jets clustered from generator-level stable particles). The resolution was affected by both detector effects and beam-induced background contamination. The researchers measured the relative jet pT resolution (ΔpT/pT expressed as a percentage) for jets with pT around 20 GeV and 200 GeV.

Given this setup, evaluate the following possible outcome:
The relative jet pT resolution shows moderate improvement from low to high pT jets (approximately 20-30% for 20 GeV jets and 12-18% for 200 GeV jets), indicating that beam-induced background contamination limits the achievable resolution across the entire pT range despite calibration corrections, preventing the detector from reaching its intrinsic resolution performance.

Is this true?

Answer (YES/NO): NO